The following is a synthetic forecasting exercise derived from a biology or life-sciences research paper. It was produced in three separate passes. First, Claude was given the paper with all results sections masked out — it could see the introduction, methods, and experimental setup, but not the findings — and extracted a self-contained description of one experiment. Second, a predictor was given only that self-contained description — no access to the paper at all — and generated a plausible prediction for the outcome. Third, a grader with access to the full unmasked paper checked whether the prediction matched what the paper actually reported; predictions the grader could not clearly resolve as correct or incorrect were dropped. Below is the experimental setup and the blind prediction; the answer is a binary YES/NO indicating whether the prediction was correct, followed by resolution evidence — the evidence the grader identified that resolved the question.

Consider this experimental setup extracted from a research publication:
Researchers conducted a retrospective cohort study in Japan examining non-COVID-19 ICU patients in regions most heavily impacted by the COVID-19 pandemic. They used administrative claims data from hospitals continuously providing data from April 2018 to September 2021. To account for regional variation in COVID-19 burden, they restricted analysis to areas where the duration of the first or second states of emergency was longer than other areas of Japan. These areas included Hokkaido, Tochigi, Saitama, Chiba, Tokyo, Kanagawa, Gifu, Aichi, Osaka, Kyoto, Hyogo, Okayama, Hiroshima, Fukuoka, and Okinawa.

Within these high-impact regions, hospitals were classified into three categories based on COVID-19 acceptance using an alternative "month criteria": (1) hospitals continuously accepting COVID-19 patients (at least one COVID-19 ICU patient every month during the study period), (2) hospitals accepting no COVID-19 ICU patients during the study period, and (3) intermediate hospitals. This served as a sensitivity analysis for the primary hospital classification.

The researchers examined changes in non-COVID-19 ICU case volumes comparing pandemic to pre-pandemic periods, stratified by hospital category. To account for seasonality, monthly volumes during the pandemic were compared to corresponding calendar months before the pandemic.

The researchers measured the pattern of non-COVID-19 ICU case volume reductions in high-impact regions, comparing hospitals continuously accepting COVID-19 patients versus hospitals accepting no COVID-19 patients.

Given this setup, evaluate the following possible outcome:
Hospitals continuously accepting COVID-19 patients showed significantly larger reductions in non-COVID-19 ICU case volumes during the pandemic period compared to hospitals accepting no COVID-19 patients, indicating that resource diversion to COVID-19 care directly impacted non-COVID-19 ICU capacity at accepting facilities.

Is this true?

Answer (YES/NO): YES